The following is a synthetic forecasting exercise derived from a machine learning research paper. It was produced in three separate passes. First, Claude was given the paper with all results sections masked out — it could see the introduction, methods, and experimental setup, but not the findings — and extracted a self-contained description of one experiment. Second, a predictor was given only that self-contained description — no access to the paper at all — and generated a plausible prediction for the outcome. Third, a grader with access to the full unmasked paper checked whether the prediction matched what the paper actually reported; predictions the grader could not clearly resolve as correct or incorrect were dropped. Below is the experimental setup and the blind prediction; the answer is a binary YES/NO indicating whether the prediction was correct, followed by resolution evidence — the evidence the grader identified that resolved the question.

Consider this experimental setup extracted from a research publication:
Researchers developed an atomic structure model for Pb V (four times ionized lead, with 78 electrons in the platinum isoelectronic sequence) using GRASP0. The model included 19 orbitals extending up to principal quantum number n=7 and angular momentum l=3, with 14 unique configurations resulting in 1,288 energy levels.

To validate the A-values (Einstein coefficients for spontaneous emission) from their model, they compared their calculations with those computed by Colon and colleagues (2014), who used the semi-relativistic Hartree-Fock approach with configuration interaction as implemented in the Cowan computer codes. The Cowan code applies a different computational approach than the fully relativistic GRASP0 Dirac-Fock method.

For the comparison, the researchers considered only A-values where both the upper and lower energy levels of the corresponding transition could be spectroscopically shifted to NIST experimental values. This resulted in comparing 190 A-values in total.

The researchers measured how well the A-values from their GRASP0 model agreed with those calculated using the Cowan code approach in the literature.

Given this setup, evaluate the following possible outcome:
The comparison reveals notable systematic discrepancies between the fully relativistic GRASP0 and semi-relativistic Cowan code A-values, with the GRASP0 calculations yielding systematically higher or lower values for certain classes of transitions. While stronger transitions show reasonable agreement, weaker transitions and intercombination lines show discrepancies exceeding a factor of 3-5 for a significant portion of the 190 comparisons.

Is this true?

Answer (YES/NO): NO